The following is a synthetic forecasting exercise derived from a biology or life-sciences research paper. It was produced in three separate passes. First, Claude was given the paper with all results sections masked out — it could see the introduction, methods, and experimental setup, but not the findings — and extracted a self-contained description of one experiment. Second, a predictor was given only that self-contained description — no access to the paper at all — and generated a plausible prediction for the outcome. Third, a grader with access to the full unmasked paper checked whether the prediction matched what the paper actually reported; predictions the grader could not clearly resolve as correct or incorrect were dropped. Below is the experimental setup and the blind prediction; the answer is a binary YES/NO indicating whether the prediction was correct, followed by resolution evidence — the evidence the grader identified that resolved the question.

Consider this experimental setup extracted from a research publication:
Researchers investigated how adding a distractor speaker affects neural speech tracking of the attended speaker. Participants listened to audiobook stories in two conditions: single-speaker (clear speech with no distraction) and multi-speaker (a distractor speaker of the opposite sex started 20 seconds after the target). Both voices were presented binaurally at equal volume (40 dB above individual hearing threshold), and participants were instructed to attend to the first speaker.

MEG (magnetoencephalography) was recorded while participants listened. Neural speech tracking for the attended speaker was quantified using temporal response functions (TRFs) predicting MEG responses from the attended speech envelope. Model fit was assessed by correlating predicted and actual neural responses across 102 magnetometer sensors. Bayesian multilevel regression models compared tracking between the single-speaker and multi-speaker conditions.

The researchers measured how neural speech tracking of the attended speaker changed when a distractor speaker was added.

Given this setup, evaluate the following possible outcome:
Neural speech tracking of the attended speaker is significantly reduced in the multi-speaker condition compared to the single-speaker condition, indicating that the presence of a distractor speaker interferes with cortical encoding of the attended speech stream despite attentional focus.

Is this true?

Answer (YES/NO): YES